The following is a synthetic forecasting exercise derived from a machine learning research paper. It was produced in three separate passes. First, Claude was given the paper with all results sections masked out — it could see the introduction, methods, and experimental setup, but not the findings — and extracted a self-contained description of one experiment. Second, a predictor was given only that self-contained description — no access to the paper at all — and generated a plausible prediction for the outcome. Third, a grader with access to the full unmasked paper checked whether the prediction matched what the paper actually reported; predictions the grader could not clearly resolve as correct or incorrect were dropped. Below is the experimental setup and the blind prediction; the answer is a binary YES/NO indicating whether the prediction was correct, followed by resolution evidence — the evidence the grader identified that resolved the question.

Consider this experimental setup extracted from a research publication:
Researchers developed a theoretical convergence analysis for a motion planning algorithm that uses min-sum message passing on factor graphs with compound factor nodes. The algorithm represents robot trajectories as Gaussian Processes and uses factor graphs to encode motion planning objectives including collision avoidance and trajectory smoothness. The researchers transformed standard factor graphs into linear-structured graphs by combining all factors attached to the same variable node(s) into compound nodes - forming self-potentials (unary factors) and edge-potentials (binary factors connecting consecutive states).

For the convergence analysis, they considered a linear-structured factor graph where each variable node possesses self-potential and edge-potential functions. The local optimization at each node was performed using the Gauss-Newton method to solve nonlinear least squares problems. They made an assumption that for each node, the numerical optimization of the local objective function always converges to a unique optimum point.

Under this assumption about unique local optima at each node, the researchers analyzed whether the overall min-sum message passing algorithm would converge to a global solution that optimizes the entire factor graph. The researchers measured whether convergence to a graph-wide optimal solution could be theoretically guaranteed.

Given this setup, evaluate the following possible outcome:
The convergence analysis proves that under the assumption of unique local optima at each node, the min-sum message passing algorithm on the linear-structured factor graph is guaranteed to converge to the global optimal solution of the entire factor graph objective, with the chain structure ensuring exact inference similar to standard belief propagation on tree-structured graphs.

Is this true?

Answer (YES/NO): YES